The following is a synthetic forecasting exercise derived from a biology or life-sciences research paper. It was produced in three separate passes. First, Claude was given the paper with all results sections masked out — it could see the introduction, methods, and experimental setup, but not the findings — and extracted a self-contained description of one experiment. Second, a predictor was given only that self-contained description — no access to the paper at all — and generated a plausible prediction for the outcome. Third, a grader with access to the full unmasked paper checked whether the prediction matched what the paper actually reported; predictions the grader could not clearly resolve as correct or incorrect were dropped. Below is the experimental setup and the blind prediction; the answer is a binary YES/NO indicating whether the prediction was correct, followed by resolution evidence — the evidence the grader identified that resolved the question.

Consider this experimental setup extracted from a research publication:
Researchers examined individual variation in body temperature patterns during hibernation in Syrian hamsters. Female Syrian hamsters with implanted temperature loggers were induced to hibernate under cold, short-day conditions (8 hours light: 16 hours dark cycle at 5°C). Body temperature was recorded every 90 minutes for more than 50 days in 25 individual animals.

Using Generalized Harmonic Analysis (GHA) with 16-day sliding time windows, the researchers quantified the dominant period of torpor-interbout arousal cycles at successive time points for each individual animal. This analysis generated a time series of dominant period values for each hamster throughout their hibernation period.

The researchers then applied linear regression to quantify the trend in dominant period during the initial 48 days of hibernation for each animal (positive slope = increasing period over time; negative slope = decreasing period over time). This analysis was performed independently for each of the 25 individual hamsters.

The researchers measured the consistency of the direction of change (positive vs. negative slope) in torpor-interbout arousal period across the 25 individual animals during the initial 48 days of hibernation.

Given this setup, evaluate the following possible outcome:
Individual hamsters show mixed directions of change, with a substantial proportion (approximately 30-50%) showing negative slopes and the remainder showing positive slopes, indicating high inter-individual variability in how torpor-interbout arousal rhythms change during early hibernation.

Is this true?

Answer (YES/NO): NO